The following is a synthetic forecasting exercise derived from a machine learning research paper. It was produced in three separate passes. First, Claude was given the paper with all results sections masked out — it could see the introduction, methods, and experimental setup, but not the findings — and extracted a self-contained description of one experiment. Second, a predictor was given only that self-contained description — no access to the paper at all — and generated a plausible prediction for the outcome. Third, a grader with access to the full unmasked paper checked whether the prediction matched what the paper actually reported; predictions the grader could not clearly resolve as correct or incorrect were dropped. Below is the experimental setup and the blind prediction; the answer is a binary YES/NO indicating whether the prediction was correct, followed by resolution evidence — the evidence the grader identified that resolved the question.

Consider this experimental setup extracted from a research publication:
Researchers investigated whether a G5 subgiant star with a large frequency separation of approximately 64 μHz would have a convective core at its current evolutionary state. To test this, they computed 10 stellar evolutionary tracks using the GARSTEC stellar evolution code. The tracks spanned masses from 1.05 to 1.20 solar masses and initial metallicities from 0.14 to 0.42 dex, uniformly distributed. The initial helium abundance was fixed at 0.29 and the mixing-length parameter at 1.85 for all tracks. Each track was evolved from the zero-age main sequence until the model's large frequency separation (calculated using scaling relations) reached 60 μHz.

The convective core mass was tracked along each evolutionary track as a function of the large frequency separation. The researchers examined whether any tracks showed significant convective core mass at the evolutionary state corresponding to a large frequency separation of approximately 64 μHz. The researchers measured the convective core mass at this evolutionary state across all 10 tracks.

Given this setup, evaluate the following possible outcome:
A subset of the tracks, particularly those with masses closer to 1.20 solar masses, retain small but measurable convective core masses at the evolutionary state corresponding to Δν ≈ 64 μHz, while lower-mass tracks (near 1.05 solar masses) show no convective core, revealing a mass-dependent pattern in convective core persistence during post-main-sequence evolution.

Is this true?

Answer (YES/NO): NO